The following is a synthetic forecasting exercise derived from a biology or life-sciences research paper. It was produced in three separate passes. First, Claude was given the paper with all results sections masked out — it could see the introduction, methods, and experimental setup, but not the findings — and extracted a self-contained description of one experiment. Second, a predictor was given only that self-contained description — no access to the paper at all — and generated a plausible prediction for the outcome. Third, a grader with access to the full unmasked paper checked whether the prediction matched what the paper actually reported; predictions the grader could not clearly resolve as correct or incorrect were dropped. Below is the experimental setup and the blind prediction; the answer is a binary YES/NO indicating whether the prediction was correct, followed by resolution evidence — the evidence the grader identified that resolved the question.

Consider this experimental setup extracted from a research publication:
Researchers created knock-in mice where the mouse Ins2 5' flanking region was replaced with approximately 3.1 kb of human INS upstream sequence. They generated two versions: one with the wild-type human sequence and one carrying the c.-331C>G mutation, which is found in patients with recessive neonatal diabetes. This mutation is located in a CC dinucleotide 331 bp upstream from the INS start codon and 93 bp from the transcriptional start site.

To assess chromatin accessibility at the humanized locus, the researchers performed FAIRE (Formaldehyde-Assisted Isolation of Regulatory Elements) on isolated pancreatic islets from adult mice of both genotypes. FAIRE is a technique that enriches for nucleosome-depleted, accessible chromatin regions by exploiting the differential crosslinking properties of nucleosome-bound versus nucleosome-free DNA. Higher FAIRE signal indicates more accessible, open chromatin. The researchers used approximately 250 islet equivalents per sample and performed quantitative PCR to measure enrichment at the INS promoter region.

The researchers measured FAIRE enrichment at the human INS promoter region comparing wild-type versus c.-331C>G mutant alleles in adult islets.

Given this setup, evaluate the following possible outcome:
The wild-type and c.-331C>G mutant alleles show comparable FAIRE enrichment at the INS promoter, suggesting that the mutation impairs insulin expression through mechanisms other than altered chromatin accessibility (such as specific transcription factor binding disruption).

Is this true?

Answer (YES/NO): NO